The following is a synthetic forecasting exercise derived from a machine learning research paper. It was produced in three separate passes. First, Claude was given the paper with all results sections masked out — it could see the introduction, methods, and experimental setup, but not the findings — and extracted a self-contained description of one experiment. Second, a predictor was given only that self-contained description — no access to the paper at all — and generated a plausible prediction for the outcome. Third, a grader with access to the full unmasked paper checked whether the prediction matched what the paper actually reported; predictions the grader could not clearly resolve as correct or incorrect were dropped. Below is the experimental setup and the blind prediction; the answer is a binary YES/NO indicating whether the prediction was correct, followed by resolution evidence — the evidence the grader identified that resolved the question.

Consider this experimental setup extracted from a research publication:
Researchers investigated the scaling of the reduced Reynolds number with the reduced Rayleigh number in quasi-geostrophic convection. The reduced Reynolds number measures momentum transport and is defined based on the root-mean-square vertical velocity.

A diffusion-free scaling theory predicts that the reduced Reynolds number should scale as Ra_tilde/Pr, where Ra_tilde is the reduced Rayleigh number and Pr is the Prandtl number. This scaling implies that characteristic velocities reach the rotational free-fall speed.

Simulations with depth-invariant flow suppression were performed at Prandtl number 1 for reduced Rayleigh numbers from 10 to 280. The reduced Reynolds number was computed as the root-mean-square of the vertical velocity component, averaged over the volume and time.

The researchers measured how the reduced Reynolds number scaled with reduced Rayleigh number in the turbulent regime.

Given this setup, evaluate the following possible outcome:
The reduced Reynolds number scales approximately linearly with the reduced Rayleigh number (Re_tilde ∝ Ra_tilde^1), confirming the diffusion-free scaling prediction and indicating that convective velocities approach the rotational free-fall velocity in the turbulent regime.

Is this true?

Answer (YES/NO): YES